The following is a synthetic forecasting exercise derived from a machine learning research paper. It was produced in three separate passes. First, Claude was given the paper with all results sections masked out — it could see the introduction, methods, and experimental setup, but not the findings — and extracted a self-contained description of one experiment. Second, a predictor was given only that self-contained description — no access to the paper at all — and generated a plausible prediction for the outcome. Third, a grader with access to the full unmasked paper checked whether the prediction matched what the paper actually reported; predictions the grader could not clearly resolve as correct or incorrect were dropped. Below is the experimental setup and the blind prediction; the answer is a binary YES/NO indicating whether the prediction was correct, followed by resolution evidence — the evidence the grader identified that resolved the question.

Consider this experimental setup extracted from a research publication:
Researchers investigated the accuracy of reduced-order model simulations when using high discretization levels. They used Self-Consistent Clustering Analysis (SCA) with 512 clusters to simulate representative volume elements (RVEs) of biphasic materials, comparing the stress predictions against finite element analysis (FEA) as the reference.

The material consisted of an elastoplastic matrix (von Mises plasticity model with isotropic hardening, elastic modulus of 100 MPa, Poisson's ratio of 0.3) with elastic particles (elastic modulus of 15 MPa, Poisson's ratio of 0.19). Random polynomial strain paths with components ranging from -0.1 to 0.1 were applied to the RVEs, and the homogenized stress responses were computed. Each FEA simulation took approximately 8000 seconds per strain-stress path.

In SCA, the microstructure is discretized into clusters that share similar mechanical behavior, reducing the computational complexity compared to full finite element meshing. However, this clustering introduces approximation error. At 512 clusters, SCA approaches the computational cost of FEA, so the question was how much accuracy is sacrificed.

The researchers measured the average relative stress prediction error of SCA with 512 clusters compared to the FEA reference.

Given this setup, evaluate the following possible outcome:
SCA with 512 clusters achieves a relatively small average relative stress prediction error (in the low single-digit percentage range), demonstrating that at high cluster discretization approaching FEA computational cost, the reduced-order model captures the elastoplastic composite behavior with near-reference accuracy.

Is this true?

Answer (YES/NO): YES